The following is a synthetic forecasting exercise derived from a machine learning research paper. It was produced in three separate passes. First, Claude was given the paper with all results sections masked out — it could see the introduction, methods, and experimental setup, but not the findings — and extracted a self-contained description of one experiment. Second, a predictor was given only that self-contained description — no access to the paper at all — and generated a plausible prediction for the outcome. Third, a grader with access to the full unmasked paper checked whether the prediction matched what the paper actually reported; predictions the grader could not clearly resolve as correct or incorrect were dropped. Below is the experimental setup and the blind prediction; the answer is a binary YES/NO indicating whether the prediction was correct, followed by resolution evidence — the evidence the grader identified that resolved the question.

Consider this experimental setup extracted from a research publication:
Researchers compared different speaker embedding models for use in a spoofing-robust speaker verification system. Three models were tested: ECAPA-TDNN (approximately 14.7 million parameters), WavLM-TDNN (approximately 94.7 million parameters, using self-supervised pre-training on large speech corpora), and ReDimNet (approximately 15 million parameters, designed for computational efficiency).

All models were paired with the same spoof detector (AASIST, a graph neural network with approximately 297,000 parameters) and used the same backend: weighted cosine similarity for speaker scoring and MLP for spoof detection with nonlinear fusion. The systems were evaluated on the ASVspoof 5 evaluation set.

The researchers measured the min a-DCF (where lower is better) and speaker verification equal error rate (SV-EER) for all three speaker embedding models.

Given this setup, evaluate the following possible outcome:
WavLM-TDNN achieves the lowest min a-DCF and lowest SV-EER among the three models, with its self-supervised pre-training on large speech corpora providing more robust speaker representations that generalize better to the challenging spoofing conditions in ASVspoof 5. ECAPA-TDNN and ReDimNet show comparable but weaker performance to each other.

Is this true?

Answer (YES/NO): NO